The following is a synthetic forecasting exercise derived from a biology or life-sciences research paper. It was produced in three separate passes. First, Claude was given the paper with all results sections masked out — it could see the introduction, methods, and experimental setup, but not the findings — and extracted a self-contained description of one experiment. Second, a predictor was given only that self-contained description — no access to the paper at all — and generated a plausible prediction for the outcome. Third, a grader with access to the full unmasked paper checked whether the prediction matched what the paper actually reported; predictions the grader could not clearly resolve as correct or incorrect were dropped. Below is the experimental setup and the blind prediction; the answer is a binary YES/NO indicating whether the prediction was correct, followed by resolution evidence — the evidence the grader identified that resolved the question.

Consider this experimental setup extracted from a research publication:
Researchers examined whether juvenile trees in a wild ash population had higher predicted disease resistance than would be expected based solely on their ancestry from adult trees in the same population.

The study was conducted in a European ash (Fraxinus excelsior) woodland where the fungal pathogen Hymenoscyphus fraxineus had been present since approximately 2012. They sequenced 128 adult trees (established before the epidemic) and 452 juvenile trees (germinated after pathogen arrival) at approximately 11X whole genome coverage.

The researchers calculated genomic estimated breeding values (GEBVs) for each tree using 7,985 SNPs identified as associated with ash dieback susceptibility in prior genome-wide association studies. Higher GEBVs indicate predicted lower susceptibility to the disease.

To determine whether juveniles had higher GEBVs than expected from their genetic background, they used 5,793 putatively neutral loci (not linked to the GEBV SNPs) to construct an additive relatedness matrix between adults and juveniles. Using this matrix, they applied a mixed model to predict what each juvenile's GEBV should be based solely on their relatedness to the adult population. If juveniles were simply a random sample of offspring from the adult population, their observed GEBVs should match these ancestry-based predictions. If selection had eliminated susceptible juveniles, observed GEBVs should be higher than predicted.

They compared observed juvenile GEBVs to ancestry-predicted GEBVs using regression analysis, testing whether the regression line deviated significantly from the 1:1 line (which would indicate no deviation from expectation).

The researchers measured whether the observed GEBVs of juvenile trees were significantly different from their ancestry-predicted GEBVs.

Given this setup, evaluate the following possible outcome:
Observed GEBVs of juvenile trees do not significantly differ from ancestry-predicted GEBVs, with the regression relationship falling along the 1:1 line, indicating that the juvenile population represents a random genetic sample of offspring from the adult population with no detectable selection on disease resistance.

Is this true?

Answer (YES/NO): NO